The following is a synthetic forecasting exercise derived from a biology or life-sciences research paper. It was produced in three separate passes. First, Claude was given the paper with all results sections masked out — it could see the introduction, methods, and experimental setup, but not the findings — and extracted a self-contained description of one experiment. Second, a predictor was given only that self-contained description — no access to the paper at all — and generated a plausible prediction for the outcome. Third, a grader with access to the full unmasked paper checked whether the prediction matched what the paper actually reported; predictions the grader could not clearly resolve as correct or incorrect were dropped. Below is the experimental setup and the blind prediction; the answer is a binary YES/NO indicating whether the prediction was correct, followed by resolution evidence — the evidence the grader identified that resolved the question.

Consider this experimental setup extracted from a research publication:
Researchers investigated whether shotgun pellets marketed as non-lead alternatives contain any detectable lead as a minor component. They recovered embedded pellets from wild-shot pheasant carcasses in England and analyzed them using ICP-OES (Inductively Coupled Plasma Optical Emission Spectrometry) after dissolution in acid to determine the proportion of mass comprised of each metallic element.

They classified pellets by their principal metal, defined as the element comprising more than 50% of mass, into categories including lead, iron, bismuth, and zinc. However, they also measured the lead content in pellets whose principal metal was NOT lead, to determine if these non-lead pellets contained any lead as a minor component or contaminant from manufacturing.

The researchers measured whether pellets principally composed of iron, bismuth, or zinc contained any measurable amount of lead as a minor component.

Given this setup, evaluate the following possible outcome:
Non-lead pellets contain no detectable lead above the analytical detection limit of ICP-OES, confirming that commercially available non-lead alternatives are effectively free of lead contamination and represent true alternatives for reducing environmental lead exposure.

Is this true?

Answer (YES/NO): NO